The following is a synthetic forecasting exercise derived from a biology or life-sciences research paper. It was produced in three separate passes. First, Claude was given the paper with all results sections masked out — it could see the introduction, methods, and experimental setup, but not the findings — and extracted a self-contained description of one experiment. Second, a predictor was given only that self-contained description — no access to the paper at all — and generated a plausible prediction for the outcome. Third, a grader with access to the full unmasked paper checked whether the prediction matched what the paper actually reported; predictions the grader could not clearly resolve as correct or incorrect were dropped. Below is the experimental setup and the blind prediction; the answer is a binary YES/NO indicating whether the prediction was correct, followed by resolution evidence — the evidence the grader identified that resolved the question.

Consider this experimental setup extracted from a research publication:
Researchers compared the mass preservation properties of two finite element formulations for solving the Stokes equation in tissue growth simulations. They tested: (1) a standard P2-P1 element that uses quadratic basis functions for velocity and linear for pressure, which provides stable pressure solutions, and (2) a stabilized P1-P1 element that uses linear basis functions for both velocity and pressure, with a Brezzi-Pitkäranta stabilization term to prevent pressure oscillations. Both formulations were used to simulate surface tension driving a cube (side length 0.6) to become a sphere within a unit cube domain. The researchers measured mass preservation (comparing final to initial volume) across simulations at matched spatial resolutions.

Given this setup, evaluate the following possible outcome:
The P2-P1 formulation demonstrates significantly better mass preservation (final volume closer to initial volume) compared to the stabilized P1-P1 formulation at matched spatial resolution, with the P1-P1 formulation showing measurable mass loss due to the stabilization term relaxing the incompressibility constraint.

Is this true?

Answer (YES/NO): YES